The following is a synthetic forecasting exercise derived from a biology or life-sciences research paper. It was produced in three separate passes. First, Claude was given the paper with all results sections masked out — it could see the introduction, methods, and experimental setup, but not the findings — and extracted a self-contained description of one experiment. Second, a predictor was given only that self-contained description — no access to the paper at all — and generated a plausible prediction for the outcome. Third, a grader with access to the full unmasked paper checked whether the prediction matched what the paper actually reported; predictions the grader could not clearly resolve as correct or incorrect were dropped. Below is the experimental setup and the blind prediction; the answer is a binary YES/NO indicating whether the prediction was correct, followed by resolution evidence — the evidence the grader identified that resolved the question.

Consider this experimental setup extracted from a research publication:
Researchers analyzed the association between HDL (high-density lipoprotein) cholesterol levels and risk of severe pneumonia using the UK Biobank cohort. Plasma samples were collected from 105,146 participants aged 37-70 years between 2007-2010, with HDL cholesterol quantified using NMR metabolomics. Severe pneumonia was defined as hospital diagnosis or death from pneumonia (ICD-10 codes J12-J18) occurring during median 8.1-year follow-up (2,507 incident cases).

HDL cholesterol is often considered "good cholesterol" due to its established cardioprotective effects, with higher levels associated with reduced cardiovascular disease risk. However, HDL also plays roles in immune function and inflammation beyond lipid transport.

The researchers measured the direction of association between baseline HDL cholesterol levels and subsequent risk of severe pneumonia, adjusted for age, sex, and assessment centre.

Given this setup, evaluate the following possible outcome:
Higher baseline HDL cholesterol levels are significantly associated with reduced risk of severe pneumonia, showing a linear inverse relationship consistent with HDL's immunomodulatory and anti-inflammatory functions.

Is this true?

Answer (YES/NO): YES